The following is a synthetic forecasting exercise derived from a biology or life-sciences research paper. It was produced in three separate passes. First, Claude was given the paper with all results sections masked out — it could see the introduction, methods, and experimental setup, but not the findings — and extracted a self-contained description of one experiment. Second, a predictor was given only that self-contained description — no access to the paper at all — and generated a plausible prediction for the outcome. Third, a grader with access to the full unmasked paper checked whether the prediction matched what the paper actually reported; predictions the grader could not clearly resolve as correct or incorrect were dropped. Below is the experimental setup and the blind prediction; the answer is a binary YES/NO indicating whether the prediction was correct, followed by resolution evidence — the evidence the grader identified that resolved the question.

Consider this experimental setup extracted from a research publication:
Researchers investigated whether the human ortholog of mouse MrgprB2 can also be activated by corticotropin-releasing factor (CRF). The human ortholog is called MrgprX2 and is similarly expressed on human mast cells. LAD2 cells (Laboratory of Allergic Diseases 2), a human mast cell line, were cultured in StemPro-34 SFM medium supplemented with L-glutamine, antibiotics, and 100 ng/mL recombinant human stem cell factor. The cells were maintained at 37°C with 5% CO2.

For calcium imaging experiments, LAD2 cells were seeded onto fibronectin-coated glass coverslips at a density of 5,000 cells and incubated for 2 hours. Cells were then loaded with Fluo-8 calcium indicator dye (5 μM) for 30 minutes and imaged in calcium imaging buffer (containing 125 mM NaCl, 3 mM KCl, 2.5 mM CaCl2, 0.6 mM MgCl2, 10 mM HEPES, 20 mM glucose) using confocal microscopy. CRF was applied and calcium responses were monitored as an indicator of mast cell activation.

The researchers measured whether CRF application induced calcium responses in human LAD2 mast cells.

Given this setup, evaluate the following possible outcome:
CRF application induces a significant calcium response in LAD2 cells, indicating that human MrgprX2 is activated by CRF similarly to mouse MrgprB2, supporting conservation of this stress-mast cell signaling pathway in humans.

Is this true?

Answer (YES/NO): YES